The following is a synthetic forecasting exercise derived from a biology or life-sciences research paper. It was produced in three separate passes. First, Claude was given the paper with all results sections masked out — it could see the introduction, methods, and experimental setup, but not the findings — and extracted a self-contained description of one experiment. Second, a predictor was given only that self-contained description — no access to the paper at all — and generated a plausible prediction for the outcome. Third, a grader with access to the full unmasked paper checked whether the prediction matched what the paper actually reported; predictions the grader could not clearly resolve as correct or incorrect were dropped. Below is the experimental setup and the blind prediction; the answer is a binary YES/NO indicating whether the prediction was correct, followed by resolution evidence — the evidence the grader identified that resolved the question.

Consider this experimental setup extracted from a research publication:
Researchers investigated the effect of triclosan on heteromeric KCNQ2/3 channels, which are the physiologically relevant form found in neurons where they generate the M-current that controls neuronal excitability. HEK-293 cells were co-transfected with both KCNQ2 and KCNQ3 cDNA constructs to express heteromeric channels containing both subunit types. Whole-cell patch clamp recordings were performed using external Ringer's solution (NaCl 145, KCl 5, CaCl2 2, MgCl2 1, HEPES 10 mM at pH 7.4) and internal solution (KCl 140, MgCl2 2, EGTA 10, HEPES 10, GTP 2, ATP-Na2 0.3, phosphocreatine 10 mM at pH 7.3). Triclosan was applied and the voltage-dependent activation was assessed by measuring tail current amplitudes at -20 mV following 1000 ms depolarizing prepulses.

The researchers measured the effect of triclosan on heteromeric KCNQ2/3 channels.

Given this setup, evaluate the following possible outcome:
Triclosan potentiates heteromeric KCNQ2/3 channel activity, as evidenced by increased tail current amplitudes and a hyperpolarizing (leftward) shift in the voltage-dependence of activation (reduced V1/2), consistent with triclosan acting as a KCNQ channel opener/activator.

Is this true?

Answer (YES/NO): YES